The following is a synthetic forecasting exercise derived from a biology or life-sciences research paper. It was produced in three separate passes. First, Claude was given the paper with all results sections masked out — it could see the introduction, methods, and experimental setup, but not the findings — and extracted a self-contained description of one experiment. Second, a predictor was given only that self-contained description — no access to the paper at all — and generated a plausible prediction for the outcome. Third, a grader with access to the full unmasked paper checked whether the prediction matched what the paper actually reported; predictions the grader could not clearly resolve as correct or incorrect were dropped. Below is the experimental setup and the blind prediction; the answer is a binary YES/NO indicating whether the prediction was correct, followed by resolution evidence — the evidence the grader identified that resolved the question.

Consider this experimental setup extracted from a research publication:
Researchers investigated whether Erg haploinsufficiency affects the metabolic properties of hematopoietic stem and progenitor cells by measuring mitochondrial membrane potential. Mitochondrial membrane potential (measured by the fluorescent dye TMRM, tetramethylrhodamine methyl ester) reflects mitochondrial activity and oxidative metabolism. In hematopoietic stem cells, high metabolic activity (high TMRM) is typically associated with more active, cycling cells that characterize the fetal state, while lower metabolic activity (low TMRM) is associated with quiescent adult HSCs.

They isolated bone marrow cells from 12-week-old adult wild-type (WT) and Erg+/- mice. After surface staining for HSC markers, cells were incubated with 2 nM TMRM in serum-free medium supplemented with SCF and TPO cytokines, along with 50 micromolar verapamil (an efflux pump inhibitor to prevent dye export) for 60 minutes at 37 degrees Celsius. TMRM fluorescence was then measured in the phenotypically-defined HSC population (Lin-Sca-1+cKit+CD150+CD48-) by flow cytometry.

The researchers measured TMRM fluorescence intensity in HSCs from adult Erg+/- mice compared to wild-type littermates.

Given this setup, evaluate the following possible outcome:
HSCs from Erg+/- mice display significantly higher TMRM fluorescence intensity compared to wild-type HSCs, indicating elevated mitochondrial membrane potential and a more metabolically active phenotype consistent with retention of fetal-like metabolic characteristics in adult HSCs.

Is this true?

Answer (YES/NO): YES